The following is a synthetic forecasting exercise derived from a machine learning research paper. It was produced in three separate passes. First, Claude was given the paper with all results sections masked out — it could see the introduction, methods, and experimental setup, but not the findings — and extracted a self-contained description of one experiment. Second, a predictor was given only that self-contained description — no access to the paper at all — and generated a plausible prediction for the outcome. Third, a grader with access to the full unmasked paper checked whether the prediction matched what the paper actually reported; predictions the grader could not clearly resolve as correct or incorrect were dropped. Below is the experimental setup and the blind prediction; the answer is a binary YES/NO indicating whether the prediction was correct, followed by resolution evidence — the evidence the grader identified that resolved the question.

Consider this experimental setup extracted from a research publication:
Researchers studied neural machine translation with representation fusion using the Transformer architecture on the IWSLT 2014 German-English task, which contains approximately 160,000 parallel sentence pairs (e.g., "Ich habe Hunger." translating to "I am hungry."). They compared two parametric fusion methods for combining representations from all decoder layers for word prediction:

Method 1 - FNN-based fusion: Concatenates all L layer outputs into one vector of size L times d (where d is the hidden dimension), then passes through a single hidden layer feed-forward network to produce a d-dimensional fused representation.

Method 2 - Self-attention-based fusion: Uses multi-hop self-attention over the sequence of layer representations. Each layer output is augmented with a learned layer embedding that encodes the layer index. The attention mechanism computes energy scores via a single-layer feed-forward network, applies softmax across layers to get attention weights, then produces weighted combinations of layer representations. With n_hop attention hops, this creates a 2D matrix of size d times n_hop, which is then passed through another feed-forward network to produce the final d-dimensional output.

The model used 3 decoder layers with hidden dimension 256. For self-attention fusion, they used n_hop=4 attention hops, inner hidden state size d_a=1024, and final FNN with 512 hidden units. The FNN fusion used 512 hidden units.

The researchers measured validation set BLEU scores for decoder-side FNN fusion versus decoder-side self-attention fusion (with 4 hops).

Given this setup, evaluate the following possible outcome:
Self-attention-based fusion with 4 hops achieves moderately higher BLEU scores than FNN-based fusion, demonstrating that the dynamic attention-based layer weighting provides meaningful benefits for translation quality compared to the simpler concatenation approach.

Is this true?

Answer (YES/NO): YES